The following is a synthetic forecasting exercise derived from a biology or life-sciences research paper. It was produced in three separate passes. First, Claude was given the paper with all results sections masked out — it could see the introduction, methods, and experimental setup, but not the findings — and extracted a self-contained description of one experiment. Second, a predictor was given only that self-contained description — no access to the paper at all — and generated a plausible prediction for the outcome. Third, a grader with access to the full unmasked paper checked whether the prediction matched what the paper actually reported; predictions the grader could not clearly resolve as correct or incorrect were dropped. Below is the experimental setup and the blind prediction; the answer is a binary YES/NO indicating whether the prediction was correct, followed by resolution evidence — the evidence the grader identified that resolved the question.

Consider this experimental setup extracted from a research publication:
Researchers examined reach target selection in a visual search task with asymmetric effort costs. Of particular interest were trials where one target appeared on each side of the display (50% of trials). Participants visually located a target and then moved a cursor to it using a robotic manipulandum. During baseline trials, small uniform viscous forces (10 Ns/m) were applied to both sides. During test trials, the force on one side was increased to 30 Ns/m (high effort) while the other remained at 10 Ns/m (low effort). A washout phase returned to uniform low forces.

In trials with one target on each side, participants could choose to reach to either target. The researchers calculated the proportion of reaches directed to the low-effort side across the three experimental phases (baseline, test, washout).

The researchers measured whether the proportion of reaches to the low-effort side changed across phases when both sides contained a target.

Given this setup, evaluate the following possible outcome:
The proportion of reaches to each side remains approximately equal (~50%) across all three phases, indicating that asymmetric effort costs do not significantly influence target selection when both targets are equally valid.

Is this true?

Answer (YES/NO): NO